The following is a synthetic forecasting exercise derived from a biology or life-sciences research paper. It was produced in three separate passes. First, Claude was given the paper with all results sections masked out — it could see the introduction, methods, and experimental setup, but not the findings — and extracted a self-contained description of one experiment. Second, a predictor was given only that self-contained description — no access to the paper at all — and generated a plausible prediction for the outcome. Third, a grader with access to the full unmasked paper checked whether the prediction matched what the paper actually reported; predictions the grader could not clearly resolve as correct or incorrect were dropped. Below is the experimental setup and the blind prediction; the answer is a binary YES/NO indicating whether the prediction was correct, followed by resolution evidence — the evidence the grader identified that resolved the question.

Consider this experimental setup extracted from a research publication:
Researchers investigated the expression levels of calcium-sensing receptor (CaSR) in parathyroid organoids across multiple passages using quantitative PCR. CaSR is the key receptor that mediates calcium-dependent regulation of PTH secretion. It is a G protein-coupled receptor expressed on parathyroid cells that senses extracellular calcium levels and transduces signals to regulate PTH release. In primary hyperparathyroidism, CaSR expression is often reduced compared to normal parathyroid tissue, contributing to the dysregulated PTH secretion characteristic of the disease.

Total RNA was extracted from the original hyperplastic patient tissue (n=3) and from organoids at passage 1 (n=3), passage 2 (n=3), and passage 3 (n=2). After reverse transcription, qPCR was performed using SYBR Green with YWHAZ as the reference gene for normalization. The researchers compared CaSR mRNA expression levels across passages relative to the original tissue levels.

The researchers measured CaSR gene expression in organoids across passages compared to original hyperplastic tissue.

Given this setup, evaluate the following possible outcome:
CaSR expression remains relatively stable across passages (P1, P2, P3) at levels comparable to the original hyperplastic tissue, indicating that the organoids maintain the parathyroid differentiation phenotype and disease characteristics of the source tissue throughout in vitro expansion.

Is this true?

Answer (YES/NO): NO